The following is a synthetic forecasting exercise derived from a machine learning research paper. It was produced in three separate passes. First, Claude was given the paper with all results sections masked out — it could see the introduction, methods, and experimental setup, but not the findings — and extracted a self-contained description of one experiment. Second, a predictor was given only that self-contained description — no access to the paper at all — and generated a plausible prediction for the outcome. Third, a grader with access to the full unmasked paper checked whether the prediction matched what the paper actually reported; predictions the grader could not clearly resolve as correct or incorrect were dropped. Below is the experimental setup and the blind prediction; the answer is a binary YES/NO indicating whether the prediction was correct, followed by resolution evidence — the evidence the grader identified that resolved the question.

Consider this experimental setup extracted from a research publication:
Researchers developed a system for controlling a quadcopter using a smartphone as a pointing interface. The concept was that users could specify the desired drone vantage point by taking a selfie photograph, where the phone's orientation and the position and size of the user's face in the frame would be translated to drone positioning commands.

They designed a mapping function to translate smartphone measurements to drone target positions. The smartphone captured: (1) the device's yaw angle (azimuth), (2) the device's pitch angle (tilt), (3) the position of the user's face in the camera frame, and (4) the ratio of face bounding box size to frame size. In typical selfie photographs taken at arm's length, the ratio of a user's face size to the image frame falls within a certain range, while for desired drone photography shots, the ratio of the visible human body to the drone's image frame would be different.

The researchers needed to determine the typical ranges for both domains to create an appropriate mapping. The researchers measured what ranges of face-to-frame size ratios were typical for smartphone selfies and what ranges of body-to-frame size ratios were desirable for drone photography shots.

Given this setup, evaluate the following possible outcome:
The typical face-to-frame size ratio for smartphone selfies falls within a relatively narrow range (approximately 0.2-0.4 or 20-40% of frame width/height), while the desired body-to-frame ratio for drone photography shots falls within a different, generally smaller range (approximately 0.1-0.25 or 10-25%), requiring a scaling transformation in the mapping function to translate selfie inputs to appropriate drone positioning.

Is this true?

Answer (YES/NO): NO